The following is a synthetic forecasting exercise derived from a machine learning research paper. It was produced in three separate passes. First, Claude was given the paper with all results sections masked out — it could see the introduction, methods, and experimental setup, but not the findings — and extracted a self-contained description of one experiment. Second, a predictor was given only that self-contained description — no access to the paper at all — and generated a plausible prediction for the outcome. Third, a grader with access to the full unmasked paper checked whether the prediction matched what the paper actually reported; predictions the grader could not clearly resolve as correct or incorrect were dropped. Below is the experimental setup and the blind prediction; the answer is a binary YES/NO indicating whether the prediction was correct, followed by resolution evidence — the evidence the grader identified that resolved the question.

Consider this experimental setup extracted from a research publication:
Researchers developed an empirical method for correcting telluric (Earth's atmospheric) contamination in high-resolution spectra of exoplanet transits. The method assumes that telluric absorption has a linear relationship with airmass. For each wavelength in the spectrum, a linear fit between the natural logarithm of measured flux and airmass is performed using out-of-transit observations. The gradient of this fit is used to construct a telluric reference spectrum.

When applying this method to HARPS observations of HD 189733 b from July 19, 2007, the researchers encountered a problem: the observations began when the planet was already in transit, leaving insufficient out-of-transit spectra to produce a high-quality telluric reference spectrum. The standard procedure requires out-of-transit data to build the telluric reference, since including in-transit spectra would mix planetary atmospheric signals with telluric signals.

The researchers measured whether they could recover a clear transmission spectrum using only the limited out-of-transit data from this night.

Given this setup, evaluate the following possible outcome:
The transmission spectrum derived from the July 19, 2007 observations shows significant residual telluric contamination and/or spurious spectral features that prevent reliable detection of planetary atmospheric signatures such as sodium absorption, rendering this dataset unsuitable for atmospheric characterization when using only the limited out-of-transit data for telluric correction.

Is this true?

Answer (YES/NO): YES